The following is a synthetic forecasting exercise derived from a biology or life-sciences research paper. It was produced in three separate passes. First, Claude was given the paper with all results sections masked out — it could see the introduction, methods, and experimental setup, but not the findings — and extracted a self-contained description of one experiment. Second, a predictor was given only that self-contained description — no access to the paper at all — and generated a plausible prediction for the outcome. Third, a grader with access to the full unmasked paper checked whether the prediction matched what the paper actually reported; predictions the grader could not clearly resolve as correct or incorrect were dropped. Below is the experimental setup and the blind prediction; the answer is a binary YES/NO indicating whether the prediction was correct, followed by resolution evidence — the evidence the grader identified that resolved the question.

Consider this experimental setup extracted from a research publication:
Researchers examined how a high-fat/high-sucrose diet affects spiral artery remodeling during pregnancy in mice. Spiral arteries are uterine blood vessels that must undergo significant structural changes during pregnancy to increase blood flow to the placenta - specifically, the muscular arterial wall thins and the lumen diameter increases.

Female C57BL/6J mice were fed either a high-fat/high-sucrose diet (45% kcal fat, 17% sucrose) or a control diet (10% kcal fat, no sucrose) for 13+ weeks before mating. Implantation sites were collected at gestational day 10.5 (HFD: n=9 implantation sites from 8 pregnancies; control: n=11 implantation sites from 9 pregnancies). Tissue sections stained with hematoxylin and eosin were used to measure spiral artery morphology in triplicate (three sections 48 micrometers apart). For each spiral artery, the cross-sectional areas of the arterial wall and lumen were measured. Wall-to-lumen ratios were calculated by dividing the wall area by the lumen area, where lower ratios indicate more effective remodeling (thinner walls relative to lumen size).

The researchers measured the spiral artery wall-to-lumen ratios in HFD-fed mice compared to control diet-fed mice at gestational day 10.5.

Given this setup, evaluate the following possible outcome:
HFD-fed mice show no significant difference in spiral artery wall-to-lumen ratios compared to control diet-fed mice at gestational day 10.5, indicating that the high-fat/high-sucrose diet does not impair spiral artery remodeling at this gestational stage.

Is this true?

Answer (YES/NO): NO